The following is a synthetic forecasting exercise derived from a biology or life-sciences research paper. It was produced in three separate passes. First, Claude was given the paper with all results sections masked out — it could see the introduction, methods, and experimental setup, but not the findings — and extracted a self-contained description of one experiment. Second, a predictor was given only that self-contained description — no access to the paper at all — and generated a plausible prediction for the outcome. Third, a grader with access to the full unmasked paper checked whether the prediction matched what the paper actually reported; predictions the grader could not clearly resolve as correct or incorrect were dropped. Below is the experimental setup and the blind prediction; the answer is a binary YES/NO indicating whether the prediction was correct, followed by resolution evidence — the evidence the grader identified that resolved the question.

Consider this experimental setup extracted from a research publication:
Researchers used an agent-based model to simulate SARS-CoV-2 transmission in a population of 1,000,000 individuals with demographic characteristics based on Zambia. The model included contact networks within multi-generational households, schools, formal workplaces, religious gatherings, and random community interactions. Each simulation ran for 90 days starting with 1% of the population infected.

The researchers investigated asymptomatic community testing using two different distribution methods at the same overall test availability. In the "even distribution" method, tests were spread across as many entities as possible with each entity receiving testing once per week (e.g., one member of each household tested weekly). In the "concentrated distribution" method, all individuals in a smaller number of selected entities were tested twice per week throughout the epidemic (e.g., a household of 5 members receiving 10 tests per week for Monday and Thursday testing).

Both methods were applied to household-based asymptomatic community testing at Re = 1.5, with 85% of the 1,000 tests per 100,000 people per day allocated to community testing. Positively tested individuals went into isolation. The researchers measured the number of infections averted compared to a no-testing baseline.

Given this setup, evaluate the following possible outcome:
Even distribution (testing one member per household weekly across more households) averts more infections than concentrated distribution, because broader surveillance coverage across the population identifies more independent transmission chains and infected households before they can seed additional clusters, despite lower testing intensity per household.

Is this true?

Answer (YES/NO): YES